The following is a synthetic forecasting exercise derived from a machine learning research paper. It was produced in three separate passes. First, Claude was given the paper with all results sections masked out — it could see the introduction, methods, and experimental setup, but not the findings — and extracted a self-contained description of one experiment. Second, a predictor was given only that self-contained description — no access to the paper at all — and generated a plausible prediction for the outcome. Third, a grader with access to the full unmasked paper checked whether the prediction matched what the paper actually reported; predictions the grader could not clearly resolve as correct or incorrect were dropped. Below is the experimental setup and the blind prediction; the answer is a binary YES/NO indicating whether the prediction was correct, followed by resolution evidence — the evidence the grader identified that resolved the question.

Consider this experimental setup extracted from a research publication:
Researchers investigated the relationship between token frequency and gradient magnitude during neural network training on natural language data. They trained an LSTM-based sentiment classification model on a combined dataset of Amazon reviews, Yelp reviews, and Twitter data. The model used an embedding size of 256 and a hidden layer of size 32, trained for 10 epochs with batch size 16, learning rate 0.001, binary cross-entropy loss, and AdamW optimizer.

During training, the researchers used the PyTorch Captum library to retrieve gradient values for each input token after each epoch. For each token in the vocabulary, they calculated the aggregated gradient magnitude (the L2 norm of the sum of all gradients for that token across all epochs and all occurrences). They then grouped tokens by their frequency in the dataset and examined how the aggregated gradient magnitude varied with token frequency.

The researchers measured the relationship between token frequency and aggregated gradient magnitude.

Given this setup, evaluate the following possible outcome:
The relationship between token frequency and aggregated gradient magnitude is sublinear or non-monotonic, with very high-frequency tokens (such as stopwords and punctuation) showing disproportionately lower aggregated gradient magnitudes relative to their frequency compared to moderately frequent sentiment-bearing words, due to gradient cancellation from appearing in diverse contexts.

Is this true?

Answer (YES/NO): NO